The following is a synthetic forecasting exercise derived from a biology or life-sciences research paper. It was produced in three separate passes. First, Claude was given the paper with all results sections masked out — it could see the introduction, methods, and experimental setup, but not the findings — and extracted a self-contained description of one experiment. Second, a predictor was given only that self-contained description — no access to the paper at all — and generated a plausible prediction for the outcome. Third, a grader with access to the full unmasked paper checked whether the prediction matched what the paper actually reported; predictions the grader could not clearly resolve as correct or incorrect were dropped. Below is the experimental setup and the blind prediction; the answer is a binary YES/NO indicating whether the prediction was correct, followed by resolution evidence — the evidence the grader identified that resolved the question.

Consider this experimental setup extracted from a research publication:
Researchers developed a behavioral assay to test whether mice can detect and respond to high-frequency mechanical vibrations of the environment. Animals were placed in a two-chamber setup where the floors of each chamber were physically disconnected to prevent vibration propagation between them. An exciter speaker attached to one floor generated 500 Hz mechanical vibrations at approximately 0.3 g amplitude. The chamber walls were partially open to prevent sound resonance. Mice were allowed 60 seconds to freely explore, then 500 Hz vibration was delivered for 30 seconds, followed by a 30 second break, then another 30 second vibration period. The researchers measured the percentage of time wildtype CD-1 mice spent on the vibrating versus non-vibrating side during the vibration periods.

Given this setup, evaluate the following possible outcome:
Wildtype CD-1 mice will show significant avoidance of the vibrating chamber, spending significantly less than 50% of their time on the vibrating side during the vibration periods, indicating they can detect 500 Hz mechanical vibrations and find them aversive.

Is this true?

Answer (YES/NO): YES